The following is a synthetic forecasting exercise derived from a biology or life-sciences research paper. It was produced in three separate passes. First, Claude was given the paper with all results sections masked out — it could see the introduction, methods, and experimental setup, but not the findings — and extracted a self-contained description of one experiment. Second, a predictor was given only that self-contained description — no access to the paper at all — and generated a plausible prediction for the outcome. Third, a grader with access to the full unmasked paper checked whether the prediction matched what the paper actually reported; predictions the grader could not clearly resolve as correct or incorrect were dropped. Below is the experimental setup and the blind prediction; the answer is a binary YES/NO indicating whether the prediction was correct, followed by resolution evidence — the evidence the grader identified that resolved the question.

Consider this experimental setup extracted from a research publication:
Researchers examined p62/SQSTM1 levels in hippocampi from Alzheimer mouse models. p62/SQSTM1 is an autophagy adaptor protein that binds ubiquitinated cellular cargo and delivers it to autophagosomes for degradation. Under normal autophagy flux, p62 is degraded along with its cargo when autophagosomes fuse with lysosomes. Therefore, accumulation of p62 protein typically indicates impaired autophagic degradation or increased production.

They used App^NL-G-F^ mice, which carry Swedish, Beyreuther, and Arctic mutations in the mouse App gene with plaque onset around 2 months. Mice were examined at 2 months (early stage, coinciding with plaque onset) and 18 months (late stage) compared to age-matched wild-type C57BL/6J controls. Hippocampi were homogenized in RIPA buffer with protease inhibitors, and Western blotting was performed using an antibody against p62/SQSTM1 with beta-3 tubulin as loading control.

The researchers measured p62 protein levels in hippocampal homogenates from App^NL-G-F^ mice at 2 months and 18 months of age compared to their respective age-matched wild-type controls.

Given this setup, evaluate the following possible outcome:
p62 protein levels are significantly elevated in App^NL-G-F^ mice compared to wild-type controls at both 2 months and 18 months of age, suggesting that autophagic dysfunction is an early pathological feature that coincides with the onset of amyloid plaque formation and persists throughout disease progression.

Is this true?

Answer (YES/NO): NO